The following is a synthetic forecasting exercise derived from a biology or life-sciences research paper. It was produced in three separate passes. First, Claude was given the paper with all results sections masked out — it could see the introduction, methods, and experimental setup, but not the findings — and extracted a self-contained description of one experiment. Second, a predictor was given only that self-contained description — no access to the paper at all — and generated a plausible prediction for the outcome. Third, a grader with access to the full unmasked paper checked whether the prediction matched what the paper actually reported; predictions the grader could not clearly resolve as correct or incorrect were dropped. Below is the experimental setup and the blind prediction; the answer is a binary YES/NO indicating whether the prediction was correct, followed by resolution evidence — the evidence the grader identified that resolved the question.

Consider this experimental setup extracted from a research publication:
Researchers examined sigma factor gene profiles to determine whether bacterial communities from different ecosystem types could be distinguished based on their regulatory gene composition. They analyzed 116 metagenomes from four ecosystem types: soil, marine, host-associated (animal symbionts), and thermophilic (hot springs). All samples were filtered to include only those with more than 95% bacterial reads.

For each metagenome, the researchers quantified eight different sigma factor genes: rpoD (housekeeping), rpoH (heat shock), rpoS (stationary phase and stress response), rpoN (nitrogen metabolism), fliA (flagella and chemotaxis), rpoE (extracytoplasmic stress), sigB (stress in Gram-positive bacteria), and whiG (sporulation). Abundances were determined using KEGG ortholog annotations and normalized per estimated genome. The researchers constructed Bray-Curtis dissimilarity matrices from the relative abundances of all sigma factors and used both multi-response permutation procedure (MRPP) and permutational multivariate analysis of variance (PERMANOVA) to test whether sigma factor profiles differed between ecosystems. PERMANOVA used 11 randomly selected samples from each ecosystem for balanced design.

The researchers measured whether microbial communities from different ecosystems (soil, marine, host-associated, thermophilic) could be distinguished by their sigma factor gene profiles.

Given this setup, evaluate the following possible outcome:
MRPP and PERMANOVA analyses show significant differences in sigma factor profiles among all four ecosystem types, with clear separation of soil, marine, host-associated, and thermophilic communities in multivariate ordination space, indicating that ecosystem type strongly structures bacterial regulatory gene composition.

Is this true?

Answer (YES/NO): YES